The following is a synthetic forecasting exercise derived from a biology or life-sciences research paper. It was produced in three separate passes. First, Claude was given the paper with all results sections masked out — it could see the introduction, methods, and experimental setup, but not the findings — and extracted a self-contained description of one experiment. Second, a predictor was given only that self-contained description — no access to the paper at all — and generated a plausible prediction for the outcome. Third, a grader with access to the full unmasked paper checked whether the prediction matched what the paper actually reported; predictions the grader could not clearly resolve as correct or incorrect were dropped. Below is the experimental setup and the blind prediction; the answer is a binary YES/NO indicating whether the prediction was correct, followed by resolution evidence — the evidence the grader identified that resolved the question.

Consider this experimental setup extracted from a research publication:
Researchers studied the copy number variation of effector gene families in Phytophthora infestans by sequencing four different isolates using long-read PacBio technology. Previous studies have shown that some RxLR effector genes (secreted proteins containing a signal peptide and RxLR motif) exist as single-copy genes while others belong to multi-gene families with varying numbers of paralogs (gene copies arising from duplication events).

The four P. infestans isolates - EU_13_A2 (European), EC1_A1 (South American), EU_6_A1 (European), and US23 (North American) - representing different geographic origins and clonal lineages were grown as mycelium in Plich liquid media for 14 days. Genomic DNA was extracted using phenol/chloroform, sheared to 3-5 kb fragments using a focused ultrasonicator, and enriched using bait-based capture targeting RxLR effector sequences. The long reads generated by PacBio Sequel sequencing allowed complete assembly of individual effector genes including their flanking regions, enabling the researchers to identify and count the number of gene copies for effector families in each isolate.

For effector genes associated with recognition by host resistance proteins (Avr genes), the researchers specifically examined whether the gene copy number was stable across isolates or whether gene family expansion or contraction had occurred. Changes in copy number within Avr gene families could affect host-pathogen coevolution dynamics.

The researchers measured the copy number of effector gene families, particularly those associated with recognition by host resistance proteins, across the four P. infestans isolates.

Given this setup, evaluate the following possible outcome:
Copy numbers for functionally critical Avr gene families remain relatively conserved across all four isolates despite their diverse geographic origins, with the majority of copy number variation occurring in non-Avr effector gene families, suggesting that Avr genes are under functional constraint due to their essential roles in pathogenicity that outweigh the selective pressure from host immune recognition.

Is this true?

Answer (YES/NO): NO